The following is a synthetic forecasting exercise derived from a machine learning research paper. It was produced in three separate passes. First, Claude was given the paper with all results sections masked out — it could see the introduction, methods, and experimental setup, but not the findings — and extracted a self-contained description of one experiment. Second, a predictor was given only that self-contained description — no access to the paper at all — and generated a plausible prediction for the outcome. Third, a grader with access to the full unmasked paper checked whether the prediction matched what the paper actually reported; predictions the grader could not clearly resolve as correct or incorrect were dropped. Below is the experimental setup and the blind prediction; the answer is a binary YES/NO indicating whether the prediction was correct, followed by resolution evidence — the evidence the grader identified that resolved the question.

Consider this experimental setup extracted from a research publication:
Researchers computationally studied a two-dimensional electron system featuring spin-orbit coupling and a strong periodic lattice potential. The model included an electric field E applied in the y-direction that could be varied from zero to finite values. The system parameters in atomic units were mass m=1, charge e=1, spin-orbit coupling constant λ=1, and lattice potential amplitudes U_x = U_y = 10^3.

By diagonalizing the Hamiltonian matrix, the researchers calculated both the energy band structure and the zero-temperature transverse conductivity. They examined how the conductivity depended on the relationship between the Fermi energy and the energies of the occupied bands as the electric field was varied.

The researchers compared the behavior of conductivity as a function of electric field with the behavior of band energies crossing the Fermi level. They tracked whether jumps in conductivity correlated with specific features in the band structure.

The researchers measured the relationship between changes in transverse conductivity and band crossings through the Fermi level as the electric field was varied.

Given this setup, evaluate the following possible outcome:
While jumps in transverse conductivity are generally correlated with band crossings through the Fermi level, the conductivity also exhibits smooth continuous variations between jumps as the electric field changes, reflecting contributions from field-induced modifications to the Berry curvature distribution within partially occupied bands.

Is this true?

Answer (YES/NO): NO